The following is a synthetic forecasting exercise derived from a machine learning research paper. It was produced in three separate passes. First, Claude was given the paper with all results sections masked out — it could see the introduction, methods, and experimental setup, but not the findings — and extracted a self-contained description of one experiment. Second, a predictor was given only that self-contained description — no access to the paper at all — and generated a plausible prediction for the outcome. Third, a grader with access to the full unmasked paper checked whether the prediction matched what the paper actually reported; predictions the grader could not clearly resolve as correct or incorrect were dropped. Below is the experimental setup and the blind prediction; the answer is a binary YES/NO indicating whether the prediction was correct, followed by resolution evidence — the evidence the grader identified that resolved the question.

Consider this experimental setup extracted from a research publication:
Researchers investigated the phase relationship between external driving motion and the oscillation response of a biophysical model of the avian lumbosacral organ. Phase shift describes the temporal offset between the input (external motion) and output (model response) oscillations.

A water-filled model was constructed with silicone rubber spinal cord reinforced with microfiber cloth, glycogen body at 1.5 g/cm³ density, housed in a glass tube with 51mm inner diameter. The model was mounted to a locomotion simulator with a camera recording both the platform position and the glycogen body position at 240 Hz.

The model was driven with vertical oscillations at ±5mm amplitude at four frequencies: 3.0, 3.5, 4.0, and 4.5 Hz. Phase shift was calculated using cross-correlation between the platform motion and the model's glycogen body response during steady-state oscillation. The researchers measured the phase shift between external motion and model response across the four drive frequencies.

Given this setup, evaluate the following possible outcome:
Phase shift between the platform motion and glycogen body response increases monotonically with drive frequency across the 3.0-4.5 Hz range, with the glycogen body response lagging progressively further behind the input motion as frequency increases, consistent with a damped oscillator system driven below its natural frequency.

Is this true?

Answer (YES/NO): YES